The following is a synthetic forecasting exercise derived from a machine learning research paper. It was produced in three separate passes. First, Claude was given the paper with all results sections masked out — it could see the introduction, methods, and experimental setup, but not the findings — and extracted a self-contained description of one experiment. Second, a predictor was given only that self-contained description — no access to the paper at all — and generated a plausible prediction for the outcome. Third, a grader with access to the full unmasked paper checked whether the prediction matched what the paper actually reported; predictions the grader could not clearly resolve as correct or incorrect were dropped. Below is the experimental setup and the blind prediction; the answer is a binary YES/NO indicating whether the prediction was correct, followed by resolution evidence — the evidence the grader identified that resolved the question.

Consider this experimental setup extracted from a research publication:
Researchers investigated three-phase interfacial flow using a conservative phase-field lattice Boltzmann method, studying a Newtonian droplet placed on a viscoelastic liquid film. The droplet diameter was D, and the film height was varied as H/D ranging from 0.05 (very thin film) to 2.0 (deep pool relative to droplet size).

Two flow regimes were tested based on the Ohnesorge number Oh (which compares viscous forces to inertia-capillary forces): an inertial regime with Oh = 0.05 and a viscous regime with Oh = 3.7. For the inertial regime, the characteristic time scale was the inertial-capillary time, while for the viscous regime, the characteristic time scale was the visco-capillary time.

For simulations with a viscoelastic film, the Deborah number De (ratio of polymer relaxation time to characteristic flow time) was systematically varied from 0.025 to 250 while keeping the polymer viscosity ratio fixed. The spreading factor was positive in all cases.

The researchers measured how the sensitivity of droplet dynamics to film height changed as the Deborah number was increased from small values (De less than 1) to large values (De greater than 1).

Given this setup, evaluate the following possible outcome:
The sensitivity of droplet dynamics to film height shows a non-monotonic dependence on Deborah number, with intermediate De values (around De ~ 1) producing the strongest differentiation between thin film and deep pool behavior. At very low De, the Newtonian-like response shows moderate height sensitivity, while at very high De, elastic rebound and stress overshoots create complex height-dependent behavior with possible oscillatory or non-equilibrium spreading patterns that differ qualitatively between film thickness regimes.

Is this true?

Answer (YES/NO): NO